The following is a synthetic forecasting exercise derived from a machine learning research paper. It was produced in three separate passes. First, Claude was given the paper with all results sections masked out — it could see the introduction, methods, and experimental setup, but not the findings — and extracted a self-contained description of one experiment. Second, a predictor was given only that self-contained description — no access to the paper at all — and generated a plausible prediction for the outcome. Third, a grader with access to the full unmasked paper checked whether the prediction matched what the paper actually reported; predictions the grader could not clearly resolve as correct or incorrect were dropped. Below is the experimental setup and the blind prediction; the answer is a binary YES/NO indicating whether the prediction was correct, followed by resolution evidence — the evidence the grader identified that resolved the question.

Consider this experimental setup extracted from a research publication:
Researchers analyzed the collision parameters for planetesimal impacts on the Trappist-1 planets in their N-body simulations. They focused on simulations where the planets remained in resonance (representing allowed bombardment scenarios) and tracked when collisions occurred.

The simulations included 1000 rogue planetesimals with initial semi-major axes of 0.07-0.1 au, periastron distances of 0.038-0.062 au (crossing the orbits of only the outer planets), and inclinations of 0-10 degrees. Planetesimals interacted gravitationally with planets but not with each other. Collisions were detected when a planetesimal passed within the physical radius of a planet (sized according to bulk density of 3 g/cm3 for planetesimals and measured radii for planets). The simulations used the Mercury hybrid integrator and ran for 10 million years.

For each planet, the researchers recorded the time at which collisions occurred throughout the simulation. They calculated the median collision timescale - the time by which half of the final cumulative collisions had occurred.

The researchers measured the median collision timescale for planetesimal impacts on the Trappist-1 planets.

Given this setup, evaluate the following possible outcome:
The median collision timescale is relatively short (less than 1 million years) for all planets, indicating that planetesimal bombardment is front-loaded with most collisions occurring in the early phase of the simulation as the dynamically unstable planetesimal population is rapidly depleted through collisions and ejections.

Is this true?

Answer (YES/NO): YES